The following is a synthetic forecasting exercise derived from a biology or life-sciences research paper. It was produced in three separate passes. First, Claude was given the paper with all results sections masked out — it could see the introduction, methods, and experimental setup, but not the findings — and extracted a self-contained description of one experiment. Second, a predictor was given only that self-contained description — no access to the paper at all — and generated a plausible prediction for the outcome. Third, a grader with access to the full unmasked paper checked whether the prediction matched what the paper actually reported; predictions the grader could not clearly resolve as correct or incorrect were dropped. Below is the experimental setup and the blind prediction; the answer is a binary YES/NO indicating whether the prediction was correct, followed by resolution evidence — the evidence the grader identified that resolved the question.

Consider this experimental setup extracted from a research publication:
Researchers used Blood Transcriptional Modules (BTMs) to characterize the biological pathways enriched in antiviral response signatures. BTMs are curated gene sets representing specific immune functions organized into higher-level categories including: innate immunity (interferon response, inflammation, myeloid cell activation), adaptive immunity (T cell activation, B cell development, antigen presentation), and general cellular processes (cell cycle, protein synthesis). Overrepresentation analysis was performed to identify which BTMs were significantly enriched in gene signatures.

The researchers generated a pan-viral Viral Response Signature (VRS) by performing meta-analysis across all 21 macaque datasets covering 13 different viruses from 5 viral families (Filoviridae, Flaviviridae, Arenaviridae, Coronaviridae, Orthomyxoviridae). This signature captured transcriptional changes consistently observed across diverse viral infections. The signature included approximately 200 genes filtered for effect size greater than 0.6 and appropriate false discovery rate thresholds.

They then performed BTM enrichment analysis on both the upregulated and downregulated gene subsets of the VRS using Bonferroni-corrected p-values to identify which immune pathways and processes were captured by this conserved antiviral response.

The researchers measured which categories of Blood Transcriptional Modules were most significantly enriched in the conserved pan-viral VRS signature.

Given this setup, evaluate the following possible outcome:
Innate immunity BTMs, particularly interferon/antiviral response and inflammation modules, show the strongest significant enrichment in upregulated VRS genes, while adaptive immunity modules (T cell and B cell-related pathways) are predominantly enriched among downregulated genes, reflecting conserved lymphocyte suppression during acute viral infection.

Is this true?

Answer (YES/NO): YES